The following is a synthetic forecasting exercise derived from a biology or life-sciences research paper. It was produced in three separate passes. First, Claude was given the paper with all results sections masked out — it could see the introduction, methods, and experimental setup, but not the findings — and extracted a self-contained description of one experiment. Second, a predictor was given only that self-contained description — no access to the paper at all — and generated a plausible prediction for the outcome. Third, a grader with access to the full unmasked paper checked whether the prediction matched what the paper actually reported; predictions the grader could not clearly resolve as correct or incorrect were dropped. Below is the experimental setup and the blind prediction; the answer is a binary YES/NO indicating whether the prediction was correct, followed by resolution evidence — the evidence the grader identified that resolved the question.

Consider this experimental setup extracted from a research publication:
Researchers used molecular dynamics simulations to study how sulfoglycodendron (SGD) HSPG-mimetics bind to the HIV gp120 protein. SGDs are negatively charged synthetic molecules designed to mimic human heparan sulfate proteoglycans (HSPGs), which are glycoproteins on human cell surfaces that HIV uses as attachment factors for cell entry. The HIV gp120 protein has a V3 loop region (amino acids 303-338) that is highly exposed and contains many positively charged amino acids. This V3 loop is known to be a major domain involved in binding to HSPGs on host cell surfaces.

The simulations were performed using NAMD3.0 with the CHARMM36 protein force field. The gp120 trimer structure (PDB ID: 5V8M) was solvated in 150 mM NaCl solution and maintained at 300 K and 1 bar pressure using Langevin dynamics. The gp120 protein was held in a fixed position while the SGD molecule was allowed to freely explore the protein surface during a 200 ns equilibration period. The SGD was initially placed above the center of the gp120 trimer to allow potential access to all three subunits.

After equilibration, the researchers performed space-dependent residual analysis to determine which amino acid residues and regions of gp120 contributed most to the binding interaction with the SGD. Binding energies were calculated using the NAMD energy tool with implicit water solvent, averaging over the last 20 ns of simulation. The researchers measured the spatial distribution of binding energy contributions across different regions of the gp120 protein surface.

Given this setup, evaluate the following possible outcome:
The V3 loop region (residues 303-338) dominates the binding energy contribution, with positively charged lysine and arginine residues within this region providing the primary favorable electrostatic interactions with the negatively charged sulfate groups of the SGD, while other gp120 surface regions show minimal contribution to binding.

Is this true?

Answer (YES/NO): NO